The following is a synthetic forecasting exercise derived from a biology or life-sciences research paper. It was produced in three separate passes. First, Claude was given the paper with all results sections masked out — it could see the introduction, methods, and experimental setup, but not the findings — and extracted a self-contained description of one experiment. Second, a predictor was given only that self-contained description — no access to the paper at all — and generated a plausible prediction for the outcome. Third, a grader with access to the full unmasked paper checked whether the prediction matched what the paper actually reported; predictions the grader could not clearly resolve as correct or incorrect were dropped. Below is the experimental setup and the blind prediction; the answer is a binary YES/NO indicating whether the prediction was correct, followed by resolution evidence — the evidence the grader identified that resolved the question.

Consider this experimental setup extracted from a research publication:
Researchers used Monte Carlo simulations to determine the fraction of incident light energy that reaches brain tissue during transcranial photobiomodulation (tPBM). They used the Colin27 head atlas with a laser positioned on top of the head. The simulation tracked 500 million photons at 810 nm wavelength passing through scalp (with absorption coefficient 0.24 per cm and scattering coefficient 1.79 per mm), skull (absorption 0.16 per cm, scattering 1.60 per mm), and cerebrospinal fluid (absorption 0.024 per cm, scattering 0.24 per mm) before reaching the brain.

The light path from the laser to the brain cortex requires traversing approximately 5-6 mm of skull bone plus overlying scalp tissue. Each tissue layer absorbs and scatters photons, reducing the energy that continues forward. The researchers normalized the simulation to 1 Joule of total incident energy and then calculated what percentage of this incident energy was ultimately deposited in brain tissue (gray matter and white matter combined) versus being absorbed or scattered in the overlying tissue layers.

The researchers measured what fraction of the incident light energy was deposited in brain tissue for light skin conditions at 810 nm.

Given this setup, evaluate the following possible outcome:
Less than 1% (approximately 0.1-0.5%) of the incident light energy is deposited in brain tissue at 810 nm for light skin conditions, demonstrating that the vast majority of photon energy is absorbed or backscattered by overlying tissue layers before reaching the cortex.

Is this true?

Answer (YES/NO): NO